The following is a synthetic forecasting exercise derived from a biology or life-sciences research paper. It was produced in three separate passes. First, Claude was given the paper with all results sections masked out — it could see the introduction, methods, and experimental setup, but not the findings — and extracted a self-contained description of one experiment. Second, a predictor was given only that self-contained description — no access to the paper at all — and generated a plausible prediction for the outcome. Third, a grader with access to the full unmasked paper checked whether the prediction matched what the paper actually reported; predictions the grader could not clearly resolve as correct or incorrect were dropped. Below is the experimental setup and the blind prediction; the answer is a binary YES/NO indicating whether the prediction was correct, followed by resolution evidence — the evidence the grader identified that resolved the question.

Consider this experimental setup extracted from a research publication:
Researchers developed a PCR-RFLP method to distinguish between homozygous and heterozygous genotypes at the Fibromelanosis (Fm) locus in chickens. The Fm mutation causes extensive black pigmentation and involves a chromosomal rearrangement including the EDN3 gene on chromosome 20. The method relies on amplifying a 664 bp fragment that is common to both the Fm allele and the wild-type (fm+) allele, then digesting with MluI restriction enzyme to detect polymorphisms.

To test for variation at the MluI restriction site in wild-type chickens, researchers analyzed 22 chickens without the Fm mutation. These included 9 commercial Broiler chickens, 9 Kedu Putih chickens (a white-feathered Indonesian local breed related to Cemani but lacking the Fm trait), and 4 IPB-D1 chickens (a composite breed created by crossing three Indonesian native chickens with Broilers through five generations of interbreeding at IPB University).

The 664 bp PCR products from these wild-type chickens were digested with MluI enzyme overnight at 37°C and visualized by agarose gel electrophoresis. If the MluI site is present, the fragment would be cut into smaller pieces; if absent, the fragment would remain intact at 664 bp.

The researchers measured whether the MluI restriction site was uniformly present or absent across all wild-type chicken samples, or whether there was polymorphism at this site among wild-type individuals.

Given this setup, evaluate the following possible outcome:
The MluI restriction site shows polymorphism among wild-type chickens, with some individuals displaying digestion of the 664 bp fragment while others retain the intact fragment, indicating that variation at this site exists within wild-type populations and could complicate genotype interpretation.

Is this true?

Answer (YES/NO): YES